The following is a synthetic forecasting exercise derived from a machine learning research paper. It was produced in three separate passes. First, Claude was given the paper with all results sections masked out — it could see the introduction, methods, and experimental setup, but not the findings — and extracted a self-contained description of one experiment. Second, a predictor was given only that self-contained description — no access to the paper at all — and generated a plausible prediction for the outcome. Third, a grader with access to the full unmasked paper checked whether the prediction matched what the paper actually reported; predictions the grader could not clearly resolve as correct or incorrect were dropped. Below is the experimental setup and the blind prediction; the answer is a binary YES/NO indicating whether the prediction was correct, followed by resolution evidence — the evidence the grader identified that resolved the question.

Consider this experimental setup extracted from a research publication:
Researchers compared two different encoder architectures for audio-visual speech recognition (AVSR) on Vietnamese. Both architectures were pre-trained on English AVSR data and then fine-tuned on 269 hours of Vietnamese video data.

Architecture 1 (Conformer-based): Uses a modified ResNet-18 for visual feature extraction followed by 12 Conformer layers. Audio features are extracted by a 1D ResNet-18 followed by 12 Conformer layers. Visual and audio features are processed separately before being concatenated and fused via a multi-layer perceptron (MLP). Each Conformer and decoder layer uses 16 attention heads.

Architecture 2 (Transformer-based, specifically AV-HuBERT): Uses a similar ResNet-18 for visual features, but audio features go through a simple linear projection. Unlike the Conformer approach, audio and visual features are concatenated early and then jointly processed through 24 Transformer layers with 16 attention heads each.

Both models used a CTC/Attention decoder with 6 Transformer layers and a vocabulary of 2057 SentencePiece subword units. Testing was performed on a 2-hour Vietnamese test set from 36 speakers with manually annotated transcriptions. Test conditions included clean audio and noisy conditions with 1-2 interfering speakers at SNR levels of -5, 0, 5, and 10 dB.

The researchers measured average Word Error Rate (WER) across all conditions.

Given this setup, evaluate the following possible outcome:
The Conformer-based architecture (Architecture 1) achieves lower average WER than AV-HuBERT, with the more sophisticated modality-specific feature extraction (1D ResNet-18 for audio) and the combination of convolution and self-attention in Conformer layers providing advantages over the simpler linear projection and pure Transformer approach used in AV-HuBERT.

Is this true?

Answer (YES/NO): NO